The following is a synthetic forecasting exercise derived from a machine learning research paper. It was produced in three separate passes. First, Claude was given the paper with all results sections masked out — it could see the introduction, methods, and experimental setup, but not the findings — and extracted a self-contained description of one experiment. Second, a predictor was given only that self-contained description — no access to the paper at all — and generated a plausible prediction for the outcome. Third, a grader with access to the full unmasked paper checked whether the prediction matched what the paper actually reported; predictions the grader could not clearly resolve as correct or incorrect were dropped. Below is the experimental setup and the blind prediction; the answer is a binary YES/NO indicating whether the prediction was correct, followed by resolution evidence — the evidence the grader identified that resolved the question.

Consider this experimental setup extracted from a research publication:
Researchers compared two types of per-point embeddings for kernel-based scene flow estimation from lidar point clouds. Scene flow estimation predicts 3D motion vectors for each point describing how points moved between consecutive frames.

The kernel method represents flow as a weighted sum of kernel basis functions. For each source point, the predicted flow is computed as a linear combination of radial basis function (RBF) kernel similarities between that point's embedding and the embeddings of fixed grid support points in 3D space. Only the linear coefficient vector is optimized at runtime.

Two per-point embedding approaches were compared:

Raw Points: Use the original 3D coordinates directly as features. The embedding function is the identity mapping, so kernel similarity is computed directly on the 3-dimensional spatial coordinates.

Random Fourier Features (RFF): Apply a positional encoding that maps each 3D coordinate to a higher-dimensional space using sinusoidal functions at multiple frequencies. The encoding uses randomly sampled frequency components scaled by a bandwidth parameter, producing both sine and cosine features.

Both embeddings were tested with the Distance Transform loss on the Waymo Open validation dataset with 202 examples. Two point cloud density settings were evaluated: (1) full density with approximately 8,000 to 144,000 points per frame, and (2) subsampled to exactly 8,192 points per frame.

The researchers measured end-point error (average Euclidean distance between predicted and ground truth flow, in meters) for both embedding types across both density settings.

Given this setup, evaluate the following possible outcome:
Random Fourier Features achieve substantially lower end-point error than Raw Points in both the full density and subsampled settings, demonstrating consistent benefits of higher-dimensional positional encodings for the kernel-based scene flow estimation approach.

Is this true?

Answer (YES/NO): NO